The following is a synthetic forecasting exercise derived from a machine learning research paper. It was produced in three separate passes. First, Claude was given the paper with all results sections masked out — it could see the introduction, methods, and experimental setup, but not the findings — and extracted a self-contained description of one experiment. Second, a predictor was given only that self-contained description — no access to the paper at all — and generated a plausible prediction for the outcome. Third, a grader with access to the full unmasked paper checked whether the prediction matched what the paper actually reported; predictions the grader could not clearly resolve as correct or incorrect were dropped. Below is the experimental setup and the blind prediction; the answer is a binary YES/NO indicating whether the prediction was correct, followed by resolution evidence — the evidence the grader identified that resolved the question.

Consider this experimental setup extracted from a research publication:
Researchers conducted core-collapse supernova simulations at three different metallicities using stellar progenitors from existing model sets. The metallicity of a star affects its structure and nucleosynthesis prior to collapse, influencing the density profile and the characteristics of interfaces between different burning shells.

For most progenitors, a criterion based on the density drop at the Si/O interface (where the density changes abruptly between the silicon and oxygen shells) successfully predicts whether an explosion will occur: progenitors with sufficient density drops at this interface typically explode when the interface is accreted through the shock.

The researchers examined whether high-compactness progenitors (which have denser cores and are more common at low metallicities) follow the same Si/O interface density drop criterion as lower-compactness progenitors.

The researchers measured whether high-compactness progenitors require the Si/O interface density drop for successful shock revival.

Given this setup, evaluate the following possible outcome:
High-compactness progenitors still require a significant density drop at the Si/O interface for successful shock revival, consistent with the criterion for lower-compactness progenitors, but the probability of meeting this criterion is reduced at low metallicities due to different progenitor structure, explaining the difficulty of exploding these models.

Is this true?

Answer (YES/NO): NO